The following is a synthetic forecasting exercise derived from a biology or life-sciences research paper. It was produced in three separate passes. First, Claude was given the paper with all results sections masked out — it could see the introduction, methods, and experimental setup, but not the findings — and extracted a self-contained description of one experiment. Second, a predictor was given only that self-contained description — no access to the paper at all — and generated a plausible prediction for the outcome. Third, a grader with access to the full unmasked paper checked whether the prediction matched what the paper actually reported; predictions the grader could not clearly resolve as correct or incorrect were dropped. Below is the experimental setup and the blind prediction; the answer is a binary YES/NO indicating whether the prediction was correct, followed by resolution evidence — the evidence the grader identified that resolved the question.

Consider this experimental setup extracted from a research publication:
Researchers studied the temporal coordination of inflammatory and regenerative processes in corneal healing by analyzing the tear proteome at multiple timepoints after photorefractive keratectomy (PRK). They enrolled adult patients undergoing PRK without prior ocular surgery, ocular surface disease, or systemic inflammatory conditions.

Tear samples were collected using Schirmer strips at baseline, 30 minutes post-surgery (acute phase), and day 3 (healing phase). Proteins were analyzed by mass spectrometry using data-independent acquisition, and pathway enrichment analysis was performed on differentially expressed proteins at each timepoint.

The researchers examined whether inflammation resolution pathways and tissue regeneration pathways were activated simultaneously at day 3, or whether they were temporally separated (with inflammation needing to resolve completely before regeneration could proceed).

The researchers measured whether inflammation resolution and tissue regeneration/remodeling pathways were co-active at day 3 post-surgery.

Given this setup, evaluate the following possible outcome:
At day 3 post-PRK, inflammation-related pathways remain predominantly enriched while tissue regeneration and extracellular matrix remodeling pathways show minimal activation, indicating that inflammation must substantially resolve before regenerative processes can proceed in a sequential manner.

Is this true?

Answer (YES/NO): NO